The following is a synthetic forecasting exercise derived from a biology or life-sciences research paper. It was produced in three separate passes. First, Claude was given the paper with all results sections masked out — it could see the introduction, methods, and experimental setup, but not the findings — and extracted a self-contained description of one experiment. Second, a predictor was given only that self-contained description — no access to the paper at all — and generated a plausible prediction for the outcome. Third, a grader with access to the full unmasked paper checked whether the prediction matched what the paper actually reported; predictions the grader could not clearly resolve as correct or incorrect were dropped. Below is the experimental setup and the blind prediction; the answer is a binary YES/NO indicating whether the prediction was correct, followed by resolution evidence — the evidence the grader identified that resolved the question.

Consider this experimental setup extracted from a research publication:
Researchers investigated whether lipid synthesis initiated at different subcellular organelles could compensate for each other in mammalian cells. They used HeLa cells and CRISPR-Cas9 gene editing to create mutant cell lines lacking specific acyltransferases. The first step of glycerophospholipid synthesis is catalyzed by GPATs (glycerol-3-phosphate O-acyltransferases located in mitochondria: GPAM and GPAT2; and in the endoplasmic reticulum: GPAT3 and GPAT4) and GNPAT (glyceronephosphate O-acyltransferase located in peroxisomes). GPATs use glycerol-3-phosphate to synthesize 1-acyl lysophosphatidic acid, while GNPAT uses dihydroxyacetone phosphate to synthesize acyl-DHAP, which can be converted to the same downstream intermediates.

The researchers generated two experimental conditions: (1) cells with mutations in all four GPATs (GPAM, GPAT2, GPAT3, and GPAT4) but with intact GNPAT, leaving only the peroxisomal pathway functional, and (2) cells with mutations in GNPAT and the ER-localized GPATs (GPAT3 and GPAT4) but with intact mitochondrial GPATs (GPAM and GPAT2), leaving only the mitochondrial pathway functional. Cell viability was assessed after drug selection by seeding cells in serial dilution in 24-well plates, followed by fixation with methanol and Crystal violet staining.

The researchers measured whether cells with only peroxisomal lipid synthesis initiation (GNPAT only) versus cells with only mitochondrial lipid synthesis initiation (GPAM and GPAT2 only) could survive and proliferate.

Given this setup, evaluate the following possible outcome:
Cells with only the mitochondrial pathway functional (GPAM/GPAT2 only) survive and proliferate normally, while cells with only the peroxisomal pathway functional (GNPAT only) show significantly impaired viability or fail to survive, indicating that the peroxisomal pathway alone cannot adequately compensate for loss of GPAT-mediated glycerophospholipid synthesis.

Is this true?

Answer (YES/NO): NO